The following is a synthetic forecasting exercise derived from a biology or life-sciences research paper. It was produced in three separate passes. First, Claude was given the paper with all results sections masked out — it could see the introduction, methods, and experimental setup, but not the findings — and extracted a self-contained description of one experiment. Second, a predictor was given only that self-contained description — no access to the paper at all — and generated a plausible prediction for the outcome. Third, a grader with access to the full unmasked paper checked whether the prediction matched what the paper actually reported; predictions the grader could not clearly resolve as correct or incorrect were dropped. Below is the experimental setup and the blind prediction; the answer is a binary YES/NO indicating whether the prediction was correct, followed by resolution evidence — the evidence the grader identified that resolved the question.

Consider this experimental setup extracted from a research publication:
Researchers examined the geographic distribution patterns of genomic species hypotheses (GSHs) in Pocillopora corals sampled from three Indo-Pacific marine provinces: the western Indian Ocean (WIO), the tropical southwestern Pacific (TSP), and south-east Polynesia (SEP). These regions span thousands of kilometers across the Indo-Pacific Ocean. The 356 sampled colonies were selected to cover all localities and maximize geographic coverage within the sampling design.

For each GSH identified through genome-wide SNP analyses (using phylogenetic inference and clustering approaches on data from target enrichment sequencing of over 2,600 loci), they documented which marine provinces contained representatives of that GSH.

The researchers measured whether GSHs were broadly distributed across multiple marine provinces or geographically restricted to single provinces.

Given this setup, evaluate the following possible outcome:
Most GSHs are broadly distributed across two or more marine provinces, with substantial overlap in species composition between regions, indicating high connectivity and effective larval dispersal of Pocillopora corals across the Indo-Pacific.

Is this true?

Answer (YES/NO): NO